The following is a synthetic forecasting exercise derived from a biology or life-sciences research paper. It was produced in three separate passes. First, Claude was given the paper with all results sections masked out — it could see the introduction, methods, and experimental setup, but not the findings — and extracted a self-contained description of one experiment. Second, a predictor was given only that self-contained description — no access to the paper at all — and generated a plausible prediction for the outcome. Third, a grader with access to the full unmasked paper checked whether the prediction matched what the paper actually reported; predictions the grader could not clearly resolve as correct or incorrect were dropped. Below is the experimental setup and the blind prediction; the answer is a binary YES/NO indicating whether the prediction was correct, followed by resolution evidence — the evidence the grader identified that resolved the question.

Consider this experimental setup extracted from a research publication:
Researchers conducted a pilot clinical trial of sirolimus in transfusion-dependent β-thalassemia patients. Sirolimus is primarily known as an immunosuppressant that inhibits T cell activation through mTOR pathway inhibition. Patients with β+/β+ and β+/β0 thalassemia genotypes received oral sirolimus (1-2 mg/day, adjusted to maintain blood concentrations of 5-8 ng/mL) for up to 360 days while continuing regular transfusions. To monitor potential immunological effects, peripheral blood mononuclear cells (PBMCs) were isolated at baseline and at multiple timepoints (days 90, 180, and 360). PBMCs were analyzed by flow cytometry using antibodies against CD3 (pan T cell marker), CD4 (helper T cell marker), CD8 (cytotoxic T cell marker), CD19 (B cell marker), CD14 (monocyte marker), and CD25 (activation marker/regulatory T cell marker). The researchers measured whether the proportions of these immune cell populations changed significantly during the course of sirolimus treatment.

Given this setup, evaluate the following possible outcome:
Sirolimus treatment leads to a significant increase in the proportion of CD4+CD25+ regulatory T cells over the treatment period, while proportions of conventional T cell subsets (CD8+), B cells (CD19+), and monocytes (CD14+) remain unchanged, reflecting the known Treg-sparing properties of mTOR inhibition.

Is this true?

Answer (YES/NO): NO